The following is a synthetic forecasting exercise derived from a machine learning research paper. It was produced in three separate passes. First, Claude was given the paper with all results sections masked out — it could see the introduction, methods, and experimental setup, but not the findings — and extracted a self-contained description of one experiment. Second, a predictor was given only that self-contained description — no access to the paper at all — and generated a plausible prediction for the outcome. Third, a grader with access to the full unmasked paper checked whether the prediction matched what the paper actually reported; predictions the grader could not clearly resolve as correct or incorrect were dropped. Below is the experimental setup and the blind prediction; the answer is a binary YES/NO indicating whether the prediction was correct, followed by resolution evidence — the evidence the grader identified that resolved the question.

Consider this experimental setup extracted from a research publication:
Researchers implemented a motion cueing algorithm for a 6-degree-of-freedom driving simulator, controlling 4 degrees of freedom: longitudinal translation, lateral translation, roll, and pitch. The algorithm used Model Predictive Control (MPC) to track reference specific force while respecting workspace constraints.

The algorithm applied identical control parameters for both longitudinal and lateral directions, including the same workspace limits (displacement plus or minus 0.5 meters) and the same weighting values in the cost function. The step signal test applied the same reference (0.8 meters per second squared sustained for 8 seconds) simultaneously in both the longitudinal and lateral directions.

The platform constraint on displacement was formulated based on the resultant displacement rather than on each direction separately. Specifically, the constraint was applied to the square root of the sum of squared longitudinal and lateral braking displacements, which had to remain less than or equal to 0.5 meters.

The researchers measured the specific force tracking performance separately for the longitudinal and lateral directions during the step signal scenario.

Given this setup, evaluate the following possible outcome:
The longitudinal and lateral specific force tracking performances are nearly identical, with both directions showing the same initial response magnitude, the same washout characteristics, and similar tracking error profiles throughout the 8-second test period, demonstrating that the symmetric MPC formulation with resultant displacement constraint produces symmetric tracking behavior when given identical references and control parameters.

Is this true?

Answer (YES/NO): YES